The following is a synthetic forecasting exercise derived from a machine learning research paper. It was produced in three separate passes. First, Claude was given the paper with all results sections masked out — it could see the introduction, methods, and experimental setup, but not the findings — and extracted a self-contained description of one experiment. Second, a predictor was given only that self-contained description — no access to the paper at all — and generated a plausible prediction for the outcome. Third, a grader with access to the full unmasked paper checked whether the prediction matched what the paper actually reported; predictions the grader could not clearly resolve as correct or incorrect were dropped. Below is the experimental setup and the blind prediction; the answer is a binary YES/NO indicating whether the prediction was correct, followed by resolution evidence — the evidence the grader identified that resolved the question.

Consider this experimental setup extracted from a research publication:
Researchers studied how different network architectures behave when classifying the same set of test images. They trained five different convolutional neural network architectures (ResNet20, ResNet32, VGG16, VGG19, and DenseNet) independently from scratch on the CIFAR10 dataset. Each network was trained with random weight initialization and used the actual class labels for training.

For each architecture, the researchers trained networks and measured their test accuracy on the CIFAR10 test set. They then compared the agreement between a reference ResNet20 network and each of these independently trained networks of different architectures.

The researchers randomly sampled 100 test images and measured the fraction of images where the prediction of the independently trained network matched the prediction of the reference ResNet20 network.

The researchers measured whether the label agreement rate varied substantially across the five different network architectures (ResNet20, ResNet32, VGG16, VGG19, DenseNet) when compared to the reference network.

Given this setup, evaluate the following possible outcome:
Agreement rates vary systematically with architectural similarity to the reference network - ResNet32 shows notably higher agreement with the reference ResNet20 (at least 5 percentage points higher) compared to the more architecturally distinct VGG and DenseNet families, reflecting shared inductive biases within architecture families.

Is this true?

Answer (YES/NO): NO